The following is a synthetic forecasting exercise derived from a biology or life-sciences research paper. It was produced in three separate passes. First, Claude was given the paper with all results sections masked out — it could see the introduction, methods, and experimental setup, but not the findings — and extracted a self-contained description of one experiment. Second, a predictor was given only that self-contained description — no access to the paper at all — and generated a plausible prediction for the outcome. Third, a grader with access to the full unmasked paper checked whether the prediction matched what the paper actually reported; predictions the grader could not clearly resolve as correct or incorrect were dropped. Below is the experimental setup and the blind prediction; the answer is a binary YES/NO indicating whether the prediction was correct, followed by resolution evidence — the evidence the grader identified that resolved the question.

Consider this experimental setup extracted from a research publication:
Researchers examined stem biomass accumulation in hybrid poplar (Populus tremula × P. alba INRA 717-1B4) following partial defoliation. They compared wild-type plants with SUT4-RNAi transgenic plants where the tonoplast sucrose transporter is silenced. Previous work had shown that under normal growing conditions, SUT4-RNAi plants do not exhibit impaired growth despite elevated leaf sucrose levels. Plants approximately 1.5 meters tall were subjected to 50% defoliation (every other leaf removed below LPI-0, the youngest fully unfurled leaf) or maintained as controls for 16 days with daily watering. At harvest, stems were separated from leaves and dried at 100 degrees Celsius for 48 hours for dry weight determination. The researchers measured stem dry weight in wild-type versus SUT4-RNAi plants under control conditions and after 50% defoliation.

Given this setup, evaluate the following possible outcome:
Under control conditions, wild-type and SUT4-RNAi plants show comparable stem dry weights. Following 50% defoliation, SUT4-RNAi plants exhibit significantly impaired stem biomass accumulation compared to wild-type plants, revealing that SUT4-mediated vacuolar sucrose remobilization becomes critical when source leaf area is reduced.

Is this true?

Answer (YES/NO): NO